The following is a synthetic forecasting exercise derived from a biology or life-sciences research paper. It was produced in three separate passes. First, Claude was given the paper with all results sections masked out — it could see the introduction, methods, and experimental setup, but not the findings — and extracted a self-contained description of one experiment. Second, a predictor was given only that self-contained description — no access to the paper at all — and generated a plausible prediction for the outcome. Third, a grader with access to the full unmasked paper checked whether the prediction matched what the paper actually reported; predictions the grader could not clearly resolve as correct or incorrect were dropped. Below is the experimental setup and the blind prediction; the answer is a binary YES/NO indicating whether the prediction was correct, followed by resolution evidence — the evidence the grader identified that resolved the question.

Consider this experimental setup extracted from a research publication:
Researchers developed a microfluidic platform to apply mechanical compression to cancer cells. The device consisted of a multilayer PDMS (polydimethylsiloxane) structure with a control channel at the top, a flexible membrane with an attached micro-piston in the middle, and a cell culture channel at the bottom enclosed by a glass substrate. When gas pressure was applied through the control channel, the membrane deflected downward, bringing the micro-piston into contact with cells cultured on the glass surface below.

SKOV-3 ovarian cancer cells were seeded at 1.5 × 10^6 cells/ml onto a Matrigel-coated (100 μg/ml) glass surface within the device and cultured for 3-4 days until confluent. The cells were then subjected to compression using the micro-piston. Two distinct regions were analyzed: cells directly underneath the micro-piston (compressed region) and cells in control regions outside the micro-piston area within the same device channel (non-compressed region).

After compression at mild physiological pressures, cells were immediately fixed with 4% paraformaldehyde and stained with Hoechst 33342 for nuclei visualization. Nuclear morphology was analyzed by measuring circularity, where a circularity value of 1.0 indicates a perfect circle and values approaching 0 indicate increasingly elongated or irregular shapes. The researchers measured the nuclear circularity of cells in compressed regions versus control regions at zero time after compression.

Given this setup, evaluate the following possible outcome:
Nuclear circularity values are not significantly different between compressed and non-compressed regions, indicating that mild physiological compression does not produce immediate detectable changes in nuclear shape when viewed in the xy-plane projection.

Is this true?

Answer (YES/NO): NO